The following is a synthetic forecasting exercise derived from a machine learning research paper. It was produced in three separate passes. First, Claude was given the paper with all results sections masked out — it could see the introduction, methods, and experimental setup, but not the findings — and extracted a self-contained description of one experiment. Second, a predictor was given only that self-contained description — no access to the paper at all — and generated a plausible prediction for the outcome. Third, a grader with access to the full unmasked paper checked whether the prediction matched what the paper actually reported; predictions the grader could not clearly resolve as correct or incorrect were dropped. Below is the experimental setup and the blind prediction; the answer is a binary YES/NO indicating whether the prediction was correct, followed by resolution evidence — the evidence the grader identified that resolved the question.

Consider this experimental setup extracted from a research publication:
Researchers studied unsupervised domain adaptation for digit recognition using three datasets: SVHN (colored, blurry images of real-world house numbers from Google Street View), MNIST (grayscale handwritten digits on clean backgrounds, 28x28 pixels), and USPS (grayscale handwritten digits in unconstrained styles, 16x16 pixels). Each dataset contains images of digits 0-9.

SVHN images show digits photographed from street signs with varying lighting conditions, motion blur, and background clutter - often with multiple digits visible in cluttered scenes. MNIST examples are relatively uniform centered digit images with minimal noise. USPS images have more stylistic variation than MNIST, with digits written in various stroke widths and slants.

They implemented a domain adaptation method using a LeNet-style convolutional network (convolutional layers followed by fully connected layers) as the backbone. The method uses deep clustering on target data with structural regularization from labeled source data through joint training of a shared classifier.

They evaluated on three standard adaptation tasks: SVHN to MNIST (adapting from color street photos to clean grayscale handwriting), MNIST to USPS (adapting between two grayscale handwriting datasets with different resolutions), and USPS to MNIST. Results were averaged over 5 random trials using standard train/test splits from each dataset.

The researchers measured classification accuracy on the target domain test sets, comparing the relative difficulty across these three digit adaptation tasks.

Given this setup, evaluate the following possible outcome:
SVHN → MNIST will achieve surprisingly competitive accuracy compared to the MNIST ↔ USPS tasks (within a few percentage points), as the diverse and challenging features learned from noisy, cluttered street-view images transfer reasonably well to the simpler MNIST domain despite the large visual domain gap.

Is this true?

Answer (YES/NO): YES